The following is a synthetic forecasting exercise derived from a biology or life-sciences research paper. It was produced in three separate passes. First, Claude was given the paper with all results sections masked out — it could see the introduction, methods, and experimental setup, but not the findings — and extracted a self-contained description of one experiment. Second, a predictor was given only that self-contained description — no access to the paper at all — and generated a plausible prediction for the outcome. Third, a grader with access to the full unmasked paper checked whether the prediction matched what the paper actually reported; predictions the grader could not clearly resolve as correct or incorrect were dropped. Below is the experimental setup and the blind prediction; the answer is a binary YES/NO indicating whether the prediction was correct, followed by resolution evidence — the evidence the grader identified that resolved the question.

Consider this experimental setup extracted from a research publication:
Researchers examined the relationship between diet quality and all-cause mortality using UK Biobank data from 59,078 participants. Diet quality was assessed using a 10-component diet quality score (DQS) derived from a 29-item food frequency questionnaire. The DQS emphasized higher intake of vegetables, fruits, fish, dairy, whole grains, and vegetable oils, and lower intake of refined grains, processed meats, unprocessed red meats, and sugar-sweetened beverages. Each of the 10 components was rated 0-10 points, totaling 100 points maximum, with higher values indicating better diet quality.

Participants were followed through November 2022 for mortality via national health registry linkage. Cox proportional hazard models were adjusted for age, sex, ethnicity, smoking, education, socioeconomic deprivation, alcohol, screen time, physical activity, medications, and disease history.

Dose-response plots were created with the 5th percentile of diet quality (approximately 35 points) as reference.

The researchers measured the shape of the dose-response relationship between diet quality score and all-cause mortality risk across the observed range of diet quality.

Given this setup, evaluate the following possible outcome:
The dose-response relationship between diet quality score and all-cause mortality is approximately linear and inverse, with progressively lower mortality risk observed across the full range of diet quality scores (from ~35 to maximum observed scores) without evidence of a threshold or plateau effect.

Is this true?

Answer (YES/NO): NO